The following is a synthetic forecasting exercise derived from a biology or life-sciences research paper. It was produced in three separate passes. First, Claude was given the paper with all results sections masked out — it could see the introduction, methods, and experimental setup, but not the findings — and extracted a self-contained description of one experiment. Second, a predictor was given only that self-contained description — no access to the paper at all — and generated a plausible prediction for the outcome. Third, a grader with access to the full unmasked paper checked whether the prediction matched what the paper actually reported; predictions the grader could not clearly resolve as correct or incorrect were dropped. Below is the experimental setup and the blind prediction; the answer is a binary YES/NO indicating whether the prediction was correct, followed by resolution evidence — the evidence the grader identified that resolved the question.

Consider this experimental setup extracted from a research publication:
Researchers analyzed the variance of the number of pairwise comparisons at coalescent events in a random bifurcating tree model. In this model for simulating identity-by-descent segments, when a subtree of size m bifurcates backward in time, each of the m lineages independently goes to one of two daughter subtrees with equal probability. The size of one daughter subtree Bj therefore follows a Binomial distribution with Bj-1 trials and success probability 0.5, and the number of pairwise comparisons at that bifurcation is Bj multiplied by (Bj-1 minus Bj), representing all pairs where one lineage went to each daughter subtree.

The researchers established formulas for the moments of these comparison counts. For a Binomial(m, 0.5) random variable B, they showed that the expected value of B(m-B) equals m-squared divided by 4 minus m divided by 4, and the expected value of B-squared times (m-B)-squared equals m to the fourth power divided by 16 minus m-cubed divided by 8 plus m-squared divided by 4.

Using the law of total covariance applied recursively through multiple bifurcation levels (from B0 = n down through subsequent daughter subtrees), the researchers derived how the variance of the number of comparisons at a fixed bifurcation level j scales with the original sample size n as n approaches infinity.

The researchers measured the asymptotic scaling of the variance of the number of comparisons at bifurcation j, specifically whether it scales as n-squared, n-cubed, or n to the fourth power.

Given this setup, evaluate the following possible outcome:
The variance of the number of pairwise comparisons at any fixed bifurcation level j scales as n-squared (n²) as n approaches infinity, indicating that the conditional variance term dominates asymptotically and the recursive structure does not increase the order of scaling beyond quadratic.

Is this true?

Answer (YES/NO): NO